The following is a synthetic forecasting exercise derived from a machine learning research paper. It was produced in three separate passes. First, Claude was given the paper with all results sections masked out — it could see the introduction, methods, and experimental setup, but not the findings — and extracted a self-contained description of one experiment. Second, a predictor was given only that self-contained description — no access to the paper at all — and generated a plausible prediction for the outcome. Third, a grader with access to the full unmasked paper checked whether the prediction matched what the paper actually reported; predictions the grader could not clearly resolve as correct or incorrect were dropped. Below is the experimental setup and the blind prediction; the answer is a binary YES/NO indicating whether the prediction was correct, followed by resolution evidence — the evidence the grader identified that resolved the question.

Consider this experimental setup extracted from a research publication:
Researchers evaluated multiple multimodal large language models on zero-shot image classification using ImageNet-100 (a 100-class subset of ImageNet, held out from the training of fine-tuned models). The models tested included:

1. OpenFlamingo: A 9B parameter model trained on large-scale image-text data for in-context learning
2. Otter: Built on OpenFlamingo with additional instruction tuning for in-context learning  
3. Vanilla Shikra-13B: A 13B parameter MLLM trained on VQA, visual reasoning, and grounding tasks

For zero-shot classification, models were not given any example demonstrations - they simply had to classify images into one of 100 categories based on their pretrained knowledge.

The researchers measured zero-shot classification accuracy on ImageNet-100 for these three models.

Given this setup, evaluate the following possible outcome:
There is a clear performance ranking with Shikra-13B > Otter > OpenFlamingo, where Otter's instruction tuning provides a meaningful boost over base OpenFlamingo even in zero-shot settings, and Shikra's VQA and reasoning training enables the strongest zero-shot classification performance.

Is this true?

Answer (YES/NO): NO